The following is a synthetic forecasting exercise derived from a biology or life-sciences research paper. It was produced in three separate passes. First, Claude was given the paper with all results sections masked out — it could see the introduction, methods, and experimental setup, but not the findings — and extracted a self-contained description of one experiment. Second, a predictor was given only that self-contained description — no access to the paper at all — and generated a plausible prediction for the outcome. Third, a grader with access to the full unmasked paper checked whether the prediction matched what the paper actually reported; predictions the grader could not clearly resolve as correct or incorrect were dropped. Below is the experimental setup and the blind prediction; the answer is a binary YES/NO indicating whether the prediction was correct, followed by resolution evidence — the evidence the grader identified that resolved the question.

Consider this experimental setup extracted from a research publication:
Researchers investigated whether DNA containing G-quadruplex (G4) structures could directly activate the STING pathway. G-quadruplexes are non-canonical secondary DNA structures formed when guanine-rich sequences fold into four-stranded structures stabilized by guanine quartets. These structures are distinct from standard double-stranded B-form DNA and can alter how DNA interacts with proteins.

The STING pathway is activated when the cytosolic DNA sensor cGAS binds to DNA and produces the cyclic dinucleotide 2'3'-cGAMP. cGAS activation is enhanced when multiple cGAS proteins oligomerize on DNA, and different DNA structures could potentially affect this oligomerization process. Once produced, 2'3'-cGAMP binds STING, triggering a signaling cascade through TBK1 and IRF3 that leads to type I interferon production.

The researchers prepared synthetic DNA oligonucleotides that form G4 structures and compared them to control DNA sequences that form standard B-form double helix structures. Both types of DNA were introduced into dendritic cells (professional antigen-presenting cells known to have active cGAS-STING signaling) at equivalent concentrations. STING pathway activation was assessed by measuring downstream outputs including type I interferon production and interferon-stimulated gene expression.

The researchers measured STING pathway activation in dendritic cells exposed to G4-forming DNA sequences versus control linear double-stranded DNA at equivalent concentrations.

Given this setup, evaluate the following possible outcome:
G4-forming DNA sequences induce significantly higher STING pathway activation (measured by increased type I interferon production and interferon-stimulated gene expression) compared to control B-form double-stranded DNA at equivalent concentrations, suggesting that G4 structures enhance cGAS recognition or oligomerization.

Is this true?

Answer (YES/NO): NO